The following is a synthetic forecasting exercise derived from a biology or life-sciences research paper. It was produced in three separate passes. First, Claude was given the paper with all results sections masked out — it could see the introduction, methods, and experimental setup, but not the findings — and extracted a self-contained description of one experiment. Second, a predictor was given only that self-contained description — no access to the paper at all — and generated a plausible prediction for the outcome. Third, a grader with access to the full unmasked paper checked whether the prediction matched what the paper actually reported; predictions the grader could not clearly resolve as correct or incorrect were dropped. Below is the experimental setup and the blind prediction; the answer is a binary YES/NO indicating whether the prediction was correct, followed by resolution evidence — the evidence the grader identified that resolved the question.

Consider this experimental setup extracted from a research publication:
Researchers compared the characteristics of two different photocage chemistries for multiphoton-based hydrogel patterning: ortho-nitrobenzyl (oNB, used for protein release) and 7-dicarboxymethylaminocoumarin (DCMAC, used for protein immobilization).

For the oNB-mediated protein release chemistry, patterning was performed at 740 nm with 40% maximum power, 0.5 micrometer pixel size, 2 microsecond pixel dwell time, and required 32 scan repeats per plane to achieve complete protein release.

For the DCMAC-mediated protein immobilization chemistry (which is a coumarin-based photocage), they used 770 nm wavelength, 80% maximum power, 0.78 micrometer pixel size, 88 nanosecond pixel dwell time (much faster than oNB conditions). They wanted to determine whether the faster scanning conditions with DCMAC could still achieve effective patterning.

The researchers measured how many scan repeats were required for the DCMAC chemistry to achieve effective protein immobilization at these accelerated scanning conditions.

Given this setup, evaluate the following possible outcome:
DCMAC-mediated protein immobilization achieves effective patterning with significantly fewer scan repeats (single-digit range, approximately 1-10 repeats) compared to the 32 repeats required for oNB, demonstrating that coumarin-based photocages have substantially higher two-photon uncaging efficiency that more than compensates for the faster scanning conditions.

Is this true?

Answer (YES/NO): YES